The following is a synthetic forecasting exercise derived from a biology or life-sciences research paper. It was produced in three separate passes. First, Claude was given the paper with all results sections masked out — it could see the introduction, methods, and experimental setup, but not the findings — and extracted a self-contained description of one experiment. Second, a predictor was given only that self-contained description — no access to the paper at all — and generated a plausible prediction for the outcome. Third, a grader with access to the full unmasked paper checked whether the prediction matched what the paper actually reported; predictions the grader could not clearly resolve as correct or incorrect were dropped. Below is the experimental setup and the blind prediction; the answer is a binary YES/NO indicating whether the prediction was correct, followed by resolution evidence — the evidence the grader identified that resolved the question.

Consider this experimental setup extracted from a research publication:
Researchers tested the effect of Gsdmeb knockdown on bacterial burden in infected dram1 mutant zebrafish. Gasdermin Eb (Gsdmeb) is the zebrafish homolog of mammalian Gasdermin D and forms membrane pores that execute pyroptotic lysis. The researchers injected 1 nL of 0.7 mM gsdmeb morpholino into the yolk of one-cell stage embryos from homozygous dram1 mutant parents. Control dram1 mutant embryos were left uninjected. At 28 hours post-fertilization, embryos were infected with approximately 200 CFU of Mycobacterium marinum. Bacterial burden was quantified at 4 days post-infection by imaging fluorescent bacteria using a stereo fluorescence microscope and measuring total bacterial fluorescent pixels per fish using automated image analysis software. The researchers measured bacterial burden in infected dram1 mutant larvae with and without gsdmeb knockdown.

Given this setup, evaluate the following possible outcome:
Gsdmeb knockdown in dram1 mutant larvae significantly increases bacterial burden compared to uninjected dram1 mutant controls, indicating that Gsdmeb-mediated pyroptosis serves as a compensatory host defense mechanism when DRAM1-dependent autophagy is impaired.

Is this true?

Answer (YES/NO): NO